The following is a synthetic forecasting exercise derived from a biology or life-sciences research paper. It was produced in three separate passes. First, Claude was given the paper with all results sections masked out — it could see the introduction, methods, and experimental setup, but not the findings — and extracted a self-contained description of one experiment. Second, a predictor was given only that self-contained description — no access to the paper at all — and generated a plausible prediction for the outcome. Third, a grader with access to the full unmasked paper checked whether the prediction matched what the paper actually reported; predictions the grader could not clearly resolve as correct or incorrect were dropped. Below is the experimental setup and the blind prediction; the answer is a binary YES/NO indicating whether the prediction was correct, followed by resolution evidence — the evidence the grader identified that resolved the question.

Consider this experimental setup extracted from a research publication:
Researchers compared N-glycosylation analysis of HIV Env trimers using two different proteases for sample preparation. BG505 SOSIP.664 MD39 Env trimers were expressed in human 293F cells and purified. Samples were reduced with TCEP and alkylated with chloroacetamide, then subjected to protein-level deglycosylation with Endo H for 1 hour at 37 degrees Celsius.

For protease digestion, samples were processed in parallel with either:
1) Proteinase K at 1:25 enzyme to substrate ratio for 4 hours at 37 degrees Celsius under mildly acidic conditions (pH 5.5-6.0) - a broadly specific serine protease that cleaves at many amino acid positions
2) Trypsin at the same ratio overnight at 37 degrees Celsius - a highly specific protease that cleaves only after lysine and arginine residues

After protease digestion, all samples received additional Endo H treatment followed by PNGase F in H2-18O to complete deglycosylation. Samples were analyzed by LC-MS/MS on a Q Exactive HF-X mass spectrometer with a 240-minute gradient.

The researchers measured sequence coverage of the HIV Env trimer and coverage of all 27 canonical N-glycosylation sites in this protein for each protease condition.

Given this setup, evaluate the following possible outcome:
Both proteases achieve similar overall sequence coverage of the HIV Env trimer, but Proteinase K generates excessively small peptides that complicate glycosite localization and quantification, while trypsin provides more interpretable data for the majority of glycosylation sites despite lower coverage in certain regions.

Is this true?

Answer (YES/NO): NO